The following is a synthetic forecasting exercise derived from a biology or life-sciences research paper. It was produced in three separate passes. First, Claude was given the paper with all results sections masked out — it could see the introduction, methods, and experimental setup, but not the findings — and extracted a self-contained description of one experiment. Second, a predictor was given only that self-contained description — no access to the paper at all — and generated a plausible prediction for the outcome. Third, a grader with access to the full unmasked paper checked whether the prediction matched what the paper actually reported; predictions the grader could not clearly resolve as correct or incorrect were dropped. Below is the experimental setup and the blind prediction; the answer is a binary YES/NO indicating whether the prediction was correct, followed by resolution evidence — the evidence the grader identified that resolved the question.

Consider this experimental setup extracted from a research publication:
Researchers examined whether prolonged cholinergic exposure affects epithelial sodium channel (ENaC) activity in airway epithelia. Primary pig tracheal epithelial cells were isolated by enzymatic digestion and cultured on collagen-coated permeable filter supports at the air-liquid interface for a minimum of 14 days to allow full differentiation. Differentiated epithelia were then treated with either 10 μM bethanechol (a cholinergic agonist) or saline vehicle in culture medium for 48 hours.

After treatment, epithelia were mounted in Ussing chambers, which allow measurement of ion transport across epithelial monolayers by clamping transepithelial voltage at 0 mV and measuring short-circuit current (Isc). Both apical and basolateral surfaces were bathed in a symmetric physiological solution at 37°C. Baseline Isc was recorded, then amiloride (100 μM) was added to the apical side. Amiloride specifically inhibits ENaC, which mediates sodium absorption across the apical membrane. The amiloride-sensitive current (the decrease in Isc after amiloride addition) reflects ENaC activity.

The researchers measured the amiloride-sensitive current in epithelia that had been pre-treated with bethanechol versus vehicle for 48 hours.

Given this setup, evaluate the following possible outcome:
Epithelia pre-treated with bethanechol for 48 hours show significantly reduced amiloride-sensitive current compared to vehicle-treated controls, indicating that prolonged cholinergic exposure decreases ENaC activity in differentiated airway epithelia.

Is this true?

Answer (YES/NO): NO